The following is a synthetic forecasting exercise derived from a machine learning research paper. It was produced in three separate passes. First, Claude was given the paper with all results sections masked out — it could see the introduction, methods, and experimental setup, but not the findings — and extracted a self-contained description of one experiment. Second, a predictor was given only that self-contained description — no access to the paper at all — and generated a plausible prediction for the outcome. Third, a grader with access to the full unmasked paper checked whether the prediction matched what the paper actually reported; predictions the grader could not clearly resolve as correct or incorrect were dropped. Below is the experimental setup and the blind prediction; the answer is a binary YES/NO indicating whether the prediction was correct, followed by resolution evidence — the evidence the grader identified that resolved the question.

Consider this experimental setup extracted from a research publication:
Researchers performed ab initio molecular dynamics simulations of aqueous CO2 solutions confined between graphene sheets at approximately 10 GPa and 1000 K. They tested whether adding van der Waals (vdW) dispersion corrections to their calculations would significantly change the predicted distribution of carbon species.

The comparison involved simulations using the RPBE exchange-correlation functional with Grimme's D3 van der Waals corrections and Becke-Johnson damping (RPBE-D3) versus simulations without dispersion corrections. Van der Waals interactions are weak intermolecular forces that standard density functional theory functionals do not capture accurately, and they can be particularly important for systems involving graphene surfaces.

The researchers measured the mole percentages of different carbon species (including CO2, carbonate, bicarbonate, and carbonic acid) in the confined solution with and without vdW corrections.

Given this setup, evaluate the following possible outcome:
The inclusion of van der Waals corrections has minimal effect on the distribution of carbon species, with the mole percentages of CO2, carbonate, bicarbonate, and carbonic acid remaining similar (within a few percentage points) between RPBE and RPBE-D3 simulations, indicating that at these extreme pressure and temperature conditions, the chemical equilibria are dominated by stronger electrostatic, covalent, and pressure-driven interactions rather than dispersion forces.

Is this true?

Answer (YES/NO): YES